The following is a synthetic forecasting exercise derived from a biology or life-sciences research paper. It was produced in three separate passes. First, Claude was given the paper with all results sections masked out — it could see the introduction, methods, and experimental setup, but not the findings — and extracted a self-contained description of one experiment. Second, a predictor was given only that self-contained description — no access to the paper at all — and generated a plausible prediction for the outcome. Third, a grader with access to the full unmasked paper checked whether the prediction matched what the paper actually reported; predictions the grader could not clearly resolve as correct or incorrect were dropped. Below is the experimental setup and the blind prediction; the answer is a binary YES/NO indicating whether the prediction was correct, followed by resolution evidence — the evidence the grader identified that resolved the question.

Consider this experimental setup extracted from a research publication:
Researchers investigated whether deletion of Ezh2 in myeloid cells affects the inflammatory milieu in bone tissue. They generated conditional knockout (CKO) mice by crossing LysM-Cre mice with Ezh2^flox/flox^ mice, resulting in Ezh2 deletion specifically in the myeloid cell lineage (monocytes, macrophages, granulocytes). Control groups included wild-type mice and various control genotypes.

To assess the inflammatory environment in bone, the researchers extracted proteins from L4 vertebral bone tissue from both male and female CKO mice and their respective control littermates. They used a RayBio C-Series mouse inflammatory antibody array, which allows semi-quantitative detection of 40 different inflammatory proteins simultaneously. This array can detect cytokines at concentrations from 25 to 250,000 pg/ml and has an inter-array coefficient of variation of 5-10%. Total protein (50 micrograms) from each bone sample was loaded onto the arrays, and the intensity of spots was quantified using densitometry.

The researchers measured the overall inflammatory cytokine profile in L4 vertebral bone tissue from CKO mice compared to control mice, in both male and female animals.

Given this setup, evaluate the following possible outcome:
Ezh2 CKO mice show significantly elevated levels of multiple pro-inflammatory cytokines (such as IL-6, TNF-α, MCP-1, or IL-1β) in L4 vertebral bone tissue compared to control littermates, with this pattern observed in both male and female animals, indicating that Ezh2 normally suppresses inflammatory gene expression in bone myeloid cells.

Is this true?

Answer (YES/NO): NO